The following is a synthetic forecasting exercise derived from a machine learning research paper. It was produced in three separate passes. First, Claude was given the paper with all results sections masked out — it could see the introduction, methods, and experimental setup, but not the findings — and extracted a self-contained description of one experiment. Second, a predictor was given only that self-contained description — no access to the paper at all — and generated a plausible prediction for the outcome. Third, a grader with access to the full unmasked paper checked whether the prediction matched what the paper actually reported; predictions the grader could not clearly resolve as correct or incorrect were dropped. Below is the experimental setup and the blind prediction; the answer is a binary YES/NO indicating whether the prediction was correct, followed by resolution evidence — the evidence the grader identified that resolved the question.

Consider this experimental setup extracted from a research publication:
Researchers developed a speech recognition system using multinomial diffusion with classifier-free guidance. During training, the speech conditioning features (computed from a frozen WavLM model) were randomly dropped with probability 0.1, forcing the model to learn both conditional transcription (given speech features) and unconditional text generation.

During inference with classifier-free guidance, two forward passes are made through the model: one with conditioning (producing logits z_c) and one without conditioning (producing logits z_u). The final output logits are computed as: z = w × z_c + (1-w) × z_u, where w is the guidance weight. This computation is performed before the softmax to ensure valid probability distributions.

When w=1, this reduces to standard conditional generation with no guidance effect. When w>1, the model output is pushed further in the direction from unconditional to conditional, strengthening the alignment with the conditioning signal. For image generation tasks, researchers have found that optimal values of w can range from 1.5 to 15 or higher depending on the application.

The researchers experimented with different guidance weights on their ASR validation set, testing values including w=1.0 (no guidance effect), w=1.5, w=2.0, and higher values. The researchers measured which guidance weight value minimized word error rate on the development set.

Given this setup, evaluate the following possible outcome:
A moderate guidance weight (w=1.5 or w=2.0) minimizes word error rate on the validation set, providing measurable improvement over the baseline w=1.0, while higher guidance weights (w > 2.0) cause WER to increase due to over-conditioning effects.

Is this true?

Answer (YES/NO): NO